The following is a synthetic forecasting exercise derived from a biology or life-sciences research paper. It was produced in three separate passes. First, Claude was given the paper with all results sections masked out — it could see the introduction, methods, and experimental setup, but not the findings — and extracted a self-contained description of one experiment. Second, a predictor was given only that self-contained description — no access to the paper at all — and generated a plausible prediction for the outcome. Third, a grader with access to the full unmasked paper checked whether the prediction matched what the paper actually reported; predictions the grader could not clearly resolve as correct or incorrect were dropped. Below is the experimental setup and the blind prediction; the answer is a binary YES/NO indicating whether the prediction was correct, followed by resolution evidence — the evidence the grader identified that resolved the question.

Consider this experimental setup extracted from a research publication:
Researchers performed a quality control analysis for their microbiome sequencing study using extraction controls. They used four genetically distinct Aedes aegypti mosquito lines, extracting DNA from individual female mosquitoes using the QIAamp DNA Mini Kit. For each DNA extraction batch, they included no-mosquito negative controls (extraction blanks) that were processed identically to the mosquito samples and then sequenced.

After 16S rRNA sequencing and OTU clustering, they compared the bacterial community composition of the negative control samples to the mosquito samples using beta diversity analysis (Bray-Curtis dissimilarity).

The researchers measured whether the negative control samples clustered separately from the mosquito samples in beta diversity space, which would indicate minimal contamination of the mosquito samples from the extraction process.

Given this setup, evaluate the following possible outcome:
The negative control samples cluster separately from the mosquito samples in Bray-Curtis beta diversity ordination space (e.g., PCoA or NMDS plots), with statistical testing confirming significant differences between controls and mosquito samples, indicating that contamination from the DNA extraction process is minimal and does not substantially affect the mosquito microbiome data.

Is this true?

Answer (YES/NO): NO